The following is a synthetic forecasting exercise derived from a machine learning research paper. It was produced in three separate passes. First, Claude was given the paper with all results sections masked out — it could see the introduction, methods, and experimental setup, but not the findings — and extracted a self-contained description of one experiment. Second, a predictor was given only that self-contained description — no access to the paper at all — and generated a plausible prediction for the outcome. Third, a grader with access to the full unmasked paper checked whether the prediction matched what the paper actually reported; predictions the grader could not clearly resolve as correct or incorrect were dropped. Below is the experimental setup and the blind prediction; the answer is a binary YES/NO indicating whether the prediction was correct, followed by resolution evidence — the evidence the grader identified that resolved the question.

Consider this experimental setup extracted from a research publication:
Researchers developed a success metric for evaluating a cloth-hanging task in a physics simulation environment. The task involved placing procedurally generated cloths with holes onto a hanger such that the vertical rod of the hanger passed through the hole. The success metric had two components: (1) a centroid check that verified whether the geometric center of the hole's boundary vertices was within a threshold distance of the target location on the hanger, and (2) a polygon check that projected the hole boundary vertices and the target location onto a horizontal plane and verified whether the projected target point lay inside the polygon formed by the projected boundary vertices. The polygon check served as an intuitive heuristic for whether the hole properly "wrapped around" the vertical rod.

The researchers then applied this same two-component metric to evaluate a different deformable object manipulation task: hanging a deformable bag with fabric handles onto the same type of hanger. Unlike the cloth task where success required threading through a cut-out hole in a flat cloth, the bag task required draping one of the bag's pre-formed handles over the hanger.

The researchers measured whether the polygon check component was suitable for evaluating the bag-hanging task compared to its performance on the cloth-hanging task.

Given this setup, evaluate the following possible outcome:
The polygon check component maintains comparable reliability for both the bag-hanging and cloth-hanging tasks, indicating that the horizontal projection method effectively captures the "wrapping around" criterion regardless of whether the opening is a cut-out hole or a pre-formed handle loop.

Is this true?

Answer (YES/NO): NO